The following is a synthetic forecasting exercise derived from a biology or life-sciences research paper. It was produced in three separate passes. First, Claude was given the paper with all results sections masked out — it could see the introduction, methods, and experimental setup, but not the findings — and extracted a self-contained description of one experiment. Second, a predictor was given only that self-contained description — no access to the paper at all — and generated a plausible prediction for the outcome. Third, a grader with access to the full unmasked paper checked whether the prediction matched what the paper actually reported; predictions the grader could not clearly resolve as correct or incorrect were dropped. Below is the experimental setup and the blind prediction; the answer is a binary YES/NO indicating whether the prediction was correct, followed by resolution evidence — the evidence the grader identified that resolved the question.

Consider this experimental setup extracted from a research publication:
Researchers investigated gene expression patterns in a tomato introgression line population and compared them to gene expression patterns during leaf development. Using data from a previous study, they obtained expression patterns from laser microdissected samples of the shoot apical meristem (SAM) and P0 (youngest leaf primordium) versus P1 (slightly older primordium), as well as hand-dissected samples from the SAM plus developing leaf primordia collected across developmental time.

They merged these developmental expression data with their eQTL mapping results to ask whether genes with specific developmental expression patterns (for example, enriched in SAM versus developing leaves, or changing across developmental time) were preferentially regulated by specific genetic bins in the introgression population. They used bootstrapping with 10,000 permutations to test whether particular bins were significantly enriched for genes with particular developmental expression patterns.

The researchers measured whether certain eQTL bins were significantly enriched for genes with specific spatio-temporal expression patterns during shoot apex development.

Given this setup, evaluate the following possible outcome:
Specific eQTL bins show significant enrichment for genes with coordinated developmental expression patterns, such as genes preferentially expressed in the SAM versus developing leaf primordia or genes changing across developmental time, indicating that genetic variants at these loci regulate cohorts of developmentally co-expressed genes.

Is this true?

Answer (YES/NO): YES